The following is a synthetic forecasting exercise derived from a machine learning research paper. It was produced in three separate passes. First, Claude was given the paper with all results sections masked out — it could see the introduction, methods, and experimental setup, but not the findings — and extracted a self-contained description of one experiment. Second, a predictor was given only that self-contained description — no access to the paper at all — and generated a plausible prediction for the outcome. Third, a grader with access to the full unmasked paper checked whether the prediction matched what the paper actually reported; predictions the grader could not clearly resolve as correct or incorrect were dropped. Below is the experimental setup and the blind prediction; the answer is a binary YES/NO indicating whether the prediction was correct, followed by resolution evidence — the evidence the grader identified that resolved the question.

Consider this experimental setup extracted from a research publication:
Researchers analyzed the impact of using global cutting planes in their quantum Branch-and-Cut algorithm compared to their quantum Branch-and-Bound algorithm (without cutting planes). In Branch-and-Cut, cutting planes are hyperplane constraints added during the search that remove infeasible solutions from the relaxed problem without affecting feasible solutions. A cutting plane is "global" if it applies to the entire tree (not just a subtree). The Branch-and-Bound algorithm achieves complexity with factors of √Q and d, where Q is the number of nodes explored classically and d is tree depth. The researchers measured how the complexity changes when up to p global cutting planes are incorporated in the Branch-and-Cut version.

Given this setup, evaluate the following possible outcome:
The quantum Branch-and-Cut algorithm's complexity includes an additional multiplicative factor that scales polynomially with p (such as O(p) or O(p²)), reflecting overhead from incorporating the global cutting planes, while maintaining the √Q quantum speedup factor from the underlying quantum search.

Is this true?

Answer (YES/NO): YES